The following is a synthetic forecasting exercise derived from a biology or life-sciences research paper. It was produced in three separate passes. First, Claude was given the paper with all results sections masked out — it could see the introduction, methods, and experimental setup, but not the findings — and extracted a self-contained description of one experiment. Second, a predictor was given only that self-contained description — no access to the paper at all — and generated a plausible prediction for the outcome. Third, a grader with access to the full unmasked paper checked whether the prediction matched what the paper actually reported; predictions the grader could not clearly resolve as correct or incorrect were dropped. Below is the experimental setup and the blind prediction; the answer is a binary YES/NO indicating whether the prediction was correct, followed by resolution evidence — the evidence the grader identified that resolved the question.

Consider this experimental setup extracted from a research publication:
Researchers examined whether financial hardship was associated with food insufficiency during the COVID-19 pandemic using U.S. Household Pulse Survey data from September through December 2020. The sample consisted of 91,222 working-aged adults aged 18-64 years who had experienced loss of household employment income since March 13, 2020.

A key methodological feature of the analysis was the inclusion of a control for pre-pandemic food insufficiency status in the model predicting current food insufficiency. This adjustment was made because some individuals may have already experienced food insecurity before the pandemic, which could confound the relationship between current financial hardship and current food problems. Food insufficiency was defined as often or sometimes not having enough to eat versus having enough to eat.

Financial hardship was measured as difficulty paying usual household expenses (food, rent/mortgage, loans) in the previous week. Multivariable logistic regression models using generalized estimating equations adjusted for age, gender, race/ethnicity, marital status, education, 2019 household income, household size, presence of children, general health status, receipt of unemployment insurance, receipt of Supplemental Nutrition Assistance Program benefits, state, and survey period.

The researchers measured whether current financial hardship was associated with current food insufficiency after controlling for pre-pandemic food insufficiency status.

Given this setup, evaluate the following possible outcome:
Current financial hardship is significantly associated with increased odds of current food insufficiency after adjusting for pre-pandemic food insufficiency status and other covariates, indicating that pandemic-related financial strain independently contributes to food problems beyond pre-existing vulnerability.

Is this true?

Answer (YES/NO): YES